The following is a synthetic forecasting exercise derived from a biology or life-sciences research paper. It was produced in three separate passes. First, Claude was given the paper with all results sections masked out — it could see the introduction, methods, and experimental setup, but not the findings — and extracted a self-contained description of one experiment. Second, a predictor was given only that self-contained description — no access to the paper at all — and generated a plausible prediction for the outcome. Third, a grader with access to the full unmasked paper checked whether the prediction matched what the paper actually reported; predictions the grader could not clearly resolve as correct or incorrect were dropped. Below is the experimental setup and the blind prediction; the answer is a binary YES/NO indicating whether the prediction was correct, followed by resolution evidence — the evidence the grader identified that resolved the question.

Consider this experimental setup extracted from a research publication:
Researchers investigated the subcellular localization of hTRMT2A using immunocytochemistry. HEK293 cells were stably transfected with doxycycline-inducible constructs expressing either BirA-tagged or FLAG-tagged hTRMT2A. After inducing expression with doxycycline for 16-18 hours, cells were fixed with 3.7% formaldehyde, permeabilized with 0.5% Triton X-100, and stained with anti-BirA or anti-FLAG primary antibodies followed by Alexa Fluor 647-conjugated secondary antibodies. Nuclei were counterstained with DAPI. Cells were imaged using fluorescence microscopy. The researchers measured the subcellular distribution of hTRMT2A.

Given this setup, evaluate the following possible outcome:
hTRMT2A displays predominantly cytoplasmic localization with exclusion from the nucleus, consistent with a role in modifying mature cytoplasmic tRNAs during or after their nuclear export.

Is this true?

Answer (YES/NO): NO